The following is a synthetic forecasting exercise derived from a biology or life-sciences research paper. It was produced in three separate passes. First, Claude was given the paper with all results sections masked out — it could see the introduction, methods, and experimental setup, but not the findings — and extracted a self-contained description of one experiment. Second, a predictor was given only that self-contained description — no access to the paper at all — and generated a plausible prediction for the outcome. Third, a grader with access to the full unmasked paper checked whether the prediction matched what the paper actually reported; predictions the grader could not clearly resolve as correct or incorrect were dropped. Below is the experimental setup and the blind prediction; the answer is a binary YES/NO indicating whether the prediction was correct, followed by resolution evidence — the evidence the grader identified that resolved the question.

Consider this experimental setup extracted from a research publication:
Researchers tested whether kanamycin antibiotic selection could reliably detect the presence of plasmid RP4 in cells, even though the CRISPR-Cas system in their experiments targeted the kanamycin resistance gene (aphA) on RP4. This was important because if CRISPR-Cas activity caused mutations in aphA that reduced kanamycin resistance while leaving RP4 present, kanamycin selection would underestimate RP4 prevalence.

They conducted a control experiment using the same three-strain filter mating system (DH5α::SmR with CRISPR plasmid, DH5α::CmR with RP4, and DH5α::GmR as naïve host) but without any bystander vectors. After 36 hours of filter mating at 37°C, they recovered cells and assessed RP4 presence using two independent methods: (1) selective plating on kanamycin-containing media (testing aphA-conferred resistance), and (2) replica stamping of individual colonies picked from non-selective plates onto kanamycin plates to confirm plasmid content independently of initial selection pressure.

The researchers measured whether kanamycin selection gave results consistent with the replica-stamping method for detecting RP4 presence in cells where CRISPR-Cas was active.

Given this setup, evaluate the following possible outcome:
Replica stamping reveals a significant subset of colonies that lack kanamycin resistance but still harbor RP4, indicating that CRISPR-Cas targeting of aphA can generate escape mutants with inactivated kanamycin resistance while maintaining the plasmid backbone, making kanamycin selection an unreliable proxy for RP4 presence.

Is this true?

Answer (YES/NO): NO